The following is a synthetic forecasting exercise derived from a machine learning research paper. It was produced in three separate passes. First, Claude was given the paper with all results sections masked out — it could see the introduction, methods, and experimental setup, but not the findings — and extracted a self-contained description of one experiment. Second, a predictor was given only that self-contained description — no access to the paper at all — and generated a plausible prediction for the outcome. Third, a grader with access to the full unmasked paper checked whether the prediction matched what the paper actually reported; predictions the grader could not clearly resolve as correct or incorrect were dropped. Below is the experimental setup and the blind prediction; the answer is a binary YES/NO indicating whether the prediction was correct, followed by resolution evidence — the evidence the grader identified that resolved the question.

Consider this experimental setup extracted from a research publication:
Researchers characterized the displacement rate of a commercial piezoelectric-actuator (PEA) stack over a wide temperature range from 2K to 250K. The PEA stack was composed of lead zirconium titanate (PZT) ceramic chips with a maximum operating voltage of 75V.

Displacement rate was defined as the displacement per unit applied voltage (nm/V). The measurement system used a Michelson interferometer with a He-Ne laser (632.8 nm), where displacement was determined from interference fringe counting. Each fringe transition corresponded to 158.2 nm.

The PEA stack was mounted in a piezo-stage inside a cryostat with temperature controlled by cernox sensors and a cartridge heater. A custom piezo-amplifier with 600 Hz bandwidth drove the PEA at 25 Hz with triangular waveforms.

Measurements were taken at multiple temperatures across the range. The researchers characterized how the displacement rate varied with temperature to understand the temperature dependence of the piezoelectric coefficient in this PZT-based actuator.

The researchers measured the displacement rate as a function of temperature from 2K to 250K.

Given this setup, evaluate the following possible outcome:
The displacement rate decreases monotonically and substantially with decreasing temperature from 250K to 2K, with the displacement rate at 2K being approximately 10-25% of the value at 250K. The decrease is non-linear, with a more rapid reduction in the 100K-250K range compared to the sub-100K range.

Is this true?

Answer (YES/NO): NO